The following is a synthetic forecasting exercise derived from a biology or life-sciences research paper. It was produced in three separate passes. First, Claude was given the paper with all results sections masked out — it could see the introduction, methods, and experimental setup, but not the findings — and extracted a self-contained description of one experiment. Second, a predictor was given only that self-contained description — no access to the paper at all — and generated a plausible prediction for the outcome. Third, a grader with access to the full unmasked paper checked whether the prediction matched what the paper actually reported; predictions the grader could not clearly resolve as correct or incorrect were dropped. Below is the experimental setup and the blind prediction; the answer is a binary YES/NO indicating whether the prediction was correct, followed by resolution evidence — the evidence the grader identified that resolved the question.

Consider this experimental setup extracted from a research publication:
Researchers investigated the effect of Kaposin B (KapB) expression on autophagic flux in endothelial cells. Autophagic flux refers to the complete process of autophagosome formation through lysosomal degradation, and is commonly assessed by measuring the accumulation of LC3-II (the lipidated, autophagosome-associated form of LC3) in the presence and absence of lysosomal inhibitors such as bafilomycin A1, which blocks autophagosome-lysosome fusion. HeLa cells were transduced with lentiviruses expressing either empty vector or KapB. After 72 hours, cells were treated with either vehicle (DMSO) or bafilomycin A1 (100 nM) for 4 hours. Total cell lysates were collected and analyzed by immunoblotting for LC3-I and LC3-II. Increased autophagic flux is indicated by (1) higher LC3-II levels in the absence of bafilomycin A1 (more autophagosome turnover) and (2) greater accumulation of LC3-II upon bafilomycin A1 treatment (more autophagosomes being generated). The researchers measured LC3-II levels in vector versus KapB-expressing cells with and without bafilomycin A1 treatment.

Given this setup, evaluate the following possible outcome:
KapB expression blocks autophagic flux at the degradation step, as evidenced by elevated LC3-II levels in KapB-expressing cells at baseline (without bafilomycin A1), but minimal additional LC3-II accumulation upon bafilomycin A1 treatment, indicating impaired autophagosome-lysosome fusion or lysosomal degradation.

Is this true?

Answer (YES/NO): NO